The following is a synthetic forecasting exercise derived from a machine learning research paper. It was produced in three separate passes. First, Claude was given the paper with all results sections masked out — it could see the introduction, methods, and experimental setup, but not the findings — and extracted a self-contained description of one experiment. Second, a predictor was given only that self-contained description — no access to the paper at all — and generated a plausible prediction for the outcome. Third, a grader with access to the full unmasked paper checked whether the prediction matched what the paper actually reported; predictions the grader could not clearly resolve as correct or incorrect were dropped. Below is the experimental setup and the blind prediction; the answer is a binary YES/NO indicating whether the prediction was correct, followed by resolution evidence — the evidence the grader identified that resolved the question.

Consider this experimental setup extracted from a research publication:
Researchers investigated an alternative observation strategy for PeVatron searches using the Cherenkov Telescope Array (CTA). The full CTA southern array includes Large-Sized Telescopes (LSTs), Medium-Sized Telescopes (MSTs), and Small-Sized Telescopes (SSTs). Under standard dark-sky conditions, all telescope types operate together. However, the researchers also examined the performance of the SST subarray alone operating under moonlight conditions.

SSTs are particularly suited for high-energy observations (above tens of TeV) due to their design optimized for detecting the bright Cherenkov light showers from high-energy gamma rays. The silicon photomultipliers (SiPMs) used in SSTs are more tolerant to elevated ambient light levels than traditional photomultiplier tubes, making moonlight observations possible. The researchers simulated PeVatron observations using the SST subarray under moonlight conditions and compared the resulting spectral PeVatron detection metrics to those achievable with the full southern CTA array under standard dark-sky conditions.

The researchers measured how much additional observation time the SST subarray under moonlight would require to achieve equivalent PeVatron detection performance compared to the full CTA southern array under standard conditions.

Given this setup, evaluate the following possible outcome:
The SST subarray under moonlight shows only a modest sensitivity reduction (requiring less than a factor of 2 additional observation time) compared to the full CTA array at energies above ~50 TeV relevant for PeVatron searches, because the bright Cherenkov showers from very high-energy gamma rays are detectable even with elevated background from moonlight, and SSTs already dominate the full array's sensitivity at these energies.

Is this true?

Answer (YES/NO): NO